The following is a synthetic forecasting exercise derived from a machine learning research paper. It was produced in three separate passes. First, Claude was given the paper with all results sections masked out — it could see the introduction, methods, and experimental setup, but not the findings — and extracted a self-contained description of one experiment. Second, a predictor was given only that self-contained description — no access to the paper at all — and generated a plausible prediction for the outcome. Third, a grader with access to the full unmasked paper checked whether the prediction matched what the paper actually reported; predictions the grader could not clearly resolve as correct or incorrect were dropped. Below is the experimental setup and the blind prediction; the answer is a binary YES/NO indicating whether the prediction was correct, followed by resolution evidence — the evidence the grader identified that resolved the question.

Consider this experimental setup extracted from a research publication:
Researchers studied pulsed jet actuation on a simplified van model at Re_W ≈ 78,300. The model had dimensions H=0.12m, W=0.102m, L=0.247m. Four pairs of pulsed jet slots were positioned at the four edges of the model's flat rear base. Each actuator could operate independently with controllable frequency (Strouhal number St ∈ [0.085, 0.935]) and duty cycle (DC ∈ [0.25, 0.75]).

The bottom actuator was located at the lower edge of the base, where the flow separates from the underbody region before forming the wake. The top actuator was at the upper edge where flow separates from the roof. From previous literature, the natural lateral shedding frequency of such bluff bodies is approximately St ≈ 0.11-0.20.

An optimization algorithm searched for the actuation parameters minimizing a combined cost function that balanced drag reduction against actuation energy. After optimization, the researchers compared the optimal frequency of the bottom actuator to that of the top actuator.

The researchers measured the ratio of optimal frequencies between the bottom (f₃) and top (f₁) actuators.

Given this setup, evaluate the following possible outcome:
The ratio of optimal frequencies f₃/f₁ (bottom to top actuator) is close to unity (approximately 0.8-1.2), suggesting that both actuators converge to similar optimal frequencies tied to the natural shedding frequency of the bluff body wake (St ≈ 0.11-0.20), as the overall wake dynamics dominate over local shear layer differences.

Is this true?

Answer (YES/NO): NO